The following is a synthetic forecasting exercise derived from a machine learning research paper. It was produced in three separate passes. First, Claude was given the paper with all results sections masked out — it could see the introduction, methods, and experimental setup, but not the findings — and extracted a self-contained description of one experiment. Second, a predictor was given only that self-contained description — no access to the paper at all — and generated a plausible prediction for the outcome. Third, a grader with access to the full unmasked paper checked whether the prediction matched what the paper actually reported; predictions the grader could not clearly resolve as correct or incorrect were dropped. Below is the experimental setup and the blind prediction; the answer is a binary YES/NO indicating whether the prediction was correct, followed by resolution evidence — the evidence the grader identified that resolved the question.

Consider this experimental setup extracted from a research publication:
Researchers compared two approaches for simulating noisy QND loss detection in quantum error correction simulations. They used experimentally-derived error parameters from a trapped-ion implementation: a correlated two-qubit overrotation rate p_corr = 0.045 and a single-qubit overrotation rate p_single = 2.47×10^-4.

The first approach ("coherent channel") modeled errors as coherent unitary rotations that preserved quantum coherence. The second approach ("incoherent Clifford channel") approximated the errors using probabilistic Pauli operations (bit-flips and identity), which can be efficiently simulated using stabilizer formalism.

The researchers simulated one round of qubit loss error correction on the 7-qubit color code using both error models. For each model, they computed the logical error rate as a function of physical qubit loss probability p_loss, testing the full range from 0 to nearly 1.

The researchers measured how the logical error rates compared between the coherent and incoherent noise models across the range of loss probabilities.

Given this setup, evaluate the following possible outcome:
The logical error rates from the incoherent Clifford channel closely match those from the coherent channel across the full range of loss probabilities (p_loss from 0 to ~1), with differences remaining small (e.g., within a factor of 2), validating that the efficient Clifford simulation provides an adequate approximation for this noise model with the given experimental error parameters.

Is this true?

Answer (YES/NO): YES